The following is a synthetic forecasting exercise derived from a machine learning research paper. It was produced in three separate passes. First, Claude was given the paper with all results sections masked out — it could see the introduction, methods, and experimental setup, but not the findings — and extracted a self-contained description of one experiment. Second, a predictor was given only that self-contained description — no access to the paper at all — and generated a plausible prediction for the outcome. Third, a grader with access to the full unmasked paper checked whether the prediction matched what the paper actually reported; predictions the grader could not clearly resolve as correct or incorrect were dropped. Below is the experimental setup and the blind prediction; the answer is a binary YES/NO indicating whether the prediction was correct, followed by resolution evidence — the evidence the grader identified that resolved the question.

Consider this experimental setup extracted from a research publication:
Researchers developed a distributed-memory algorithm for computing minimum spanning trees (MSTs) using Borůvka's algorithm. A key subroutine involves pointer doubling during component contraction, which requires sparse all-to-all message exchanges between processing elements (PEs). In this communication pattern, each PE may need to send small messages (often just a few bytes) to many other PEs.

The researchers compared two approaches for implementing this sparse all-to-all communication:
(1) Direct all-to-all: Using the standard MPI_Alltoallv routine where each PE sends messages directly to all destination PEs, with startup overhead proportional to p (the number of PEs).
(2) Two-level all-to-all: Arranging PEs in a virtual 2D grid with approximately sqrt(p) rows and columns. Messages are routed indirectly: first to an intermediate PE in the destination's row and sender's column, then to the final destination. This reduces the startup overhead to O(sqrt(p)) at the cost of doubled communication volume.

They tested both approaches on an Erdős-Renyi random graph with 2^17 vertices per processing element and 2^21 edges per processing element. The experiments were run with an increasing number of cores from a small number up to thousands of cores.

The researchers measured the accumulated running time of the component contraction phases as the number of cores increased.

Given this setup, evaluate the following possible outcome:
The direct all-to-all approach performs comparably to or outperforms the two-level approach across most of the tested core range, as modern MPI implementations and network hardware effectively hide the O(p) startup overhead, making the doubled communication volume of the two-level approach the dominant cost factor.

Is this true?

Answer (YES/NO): NO